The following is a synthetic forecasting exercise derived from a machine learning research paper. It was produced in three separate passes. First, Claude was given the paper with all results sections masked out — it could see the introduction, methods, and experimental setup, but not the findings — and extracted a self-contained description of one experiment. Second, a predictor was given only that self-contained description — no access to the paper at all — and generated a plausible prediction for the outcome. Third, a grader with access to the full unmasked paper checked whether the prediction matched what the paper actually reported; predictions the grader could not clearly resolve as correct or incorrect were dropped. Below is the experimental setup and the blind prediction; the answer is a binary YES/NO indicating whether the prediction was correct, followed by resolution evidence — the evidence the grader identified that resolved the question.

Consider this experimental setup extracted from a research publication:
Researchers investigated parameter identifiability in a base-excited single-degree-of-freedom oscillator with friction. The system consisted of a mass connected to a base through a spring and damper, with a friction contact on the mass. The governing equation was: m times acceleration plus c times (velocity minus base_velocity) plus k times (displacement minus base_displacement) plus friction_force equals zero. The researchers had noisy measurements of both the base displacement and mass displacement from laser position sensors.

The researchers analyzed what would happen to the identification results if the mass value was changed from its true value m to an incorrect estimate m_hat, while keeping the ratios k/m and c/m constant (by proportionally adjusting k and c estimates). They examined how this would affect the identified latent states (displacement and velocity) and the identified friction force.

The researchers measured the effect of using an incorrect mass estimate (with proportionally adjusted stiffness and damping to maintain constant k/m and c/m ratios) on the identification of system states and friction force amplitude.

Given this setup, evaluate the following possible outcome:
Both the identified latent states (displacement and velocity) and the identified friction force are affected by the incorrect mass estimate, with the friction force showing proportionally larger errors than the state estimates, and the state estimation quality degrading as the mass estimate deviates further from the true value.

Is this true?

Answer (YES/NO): NO